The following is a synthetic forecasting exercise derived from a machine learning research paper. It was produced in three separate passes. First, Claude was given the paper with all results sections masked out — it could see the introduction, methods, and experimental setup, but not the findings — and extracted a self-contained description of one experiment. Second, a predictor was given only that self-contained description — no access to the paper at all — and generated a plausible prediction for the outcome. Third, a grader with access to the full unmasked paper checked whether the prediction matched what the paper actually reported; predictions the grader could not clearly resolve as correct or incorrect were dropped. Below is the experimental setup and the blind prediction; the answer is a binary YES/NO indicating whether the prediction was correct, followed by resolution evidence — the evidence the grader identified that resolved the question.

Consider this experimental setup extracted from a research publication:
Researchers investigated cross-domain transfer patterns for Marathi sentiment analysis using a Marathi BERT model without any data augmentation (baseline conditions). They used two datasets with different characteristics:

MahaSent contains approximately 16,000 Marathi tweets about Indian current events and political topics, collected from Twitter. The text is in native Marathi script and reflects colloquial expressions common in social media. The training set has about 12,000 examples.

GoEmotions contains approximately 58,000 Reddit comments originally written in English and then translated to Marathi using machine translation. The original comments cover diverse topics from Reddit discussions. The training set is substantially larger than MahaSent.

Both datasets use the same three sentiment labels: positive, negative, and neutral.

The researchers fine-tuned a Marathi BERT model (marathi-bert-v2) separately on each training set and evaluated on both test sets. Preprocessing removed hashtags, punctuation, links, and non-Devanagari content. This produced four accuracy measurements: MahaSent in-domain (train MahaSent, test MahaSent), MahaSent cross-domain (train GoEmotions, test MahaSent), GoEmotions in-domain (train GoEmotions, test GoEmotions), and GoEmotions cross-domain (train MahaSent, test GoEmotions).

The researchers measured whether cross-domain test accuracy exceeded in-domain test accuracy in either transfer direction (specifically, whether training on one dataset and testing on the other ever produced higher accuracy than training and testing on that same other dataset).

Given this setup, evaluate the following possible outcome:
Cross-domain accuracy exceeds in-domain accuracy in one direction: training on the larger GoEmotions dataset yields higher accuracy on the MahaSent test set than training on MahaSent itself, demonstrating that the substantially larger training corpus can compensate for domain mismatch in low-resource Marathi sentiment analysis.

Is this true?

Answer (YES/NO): NO